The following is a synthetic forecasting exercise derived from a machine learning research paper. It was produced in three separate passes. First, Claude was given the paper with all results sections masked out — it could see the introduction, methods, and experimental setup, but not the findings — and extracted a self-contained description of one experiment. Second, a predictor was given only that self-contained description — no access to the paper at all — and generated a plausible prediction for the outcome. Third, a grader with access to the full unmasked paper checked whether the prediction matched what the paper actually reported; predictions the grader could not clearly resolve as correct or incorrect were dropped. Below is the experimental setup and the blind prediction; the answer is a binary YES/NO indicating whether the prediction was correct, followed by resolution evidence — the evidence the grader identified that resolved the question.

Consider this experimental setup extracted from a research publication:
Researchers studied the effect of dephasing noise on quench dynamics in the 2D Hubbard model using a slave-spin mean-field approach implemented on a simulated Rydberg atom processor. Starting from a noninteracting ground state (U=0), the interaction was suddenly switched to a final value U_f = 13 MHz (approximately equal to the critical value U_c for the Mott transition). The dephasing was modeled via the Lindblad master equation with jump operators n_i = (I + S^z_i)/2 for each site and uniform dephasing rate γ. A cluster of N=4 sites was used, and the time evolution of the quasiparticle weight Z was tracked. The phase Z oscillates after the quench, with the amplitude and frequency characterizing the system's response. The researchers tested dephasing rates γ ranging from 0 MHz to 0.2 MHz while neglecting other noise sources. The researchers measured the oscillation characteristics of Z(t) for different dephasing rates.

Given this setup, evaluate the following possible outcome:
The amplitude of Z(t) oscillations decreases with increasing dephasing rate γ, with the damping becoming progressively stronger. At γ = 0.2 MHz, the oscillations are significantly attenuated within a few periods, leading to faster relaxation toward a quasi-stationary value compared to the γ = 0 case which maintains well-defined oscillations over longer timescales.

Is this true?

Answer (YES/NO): YES